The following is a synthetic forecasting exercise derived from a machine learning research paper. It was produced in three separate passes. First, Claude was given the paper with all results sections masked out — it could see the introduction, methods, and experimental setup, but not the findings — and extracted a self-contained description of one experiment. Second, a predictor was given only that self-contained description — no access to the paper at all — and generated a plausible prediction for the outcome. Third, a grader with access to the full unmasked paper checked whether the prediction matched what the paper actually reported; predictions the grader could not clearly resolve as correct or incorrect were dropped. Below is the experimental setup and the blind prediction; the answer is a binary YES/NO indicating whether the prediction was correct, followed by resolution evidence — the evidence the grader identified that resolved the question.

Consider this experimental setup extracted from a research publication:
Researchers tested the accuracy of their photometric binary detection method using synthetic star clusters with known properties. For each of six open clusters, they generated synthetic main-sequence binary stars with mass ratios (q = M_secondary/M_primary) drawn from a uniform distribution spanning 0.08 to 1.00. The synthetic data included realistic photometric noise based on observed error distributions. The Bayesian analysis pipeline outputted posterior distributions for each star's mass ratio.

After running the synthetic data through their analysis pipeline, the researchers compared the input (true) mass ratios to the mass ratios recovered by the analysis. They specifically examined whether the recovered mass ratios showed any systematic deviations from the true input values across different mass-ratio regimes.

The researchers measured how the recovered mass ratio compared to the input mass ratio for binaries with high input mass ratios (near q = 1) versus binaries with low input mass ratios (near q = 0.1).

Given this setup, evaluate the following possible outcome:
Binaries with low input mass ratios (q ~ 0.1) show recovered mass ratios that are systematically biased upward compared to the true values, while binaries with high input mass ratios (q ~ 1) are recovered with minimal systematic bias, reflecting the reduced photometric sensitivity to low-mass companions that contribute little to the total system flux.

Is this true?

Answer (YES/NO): NO